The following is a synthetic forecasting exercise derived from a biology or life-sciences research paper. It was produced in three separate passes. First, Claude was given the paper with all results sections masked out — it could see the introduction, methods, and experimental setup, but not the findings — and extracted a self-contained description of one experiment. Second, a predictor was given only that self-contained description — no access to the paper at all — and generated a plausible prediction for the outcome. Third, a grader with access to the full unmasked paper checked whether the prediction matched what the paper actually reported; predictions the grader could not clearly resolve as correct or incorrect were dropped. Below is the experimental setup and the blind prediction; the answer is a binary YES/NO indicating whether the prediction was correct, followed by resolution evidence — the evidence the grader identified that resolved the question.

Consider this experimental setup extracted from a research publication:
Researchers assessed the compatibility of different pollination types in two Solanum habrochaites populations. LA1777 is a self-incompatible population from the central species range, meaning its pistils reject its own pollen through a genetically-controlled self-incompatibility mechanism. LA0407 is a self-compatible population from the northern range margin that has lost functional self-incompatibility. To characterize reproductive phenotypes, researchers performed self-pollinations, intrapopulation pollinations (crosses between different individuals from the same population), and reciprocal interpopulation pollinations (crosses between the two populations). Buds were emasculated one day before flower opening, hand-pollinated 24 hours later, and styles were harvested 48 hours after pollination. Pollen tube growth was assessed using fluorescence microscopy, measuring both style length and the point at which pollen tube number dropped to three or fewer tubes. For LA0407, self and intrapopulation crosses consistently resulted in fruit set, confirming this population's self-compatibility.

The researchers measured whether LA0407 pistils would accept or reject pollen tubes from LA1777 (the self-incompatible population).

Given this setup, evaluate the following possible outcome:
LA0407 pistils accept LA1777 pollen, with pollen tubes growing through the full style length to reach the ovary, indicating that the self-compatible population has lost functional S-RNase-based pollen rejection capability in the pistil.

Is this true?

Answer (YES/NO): YES